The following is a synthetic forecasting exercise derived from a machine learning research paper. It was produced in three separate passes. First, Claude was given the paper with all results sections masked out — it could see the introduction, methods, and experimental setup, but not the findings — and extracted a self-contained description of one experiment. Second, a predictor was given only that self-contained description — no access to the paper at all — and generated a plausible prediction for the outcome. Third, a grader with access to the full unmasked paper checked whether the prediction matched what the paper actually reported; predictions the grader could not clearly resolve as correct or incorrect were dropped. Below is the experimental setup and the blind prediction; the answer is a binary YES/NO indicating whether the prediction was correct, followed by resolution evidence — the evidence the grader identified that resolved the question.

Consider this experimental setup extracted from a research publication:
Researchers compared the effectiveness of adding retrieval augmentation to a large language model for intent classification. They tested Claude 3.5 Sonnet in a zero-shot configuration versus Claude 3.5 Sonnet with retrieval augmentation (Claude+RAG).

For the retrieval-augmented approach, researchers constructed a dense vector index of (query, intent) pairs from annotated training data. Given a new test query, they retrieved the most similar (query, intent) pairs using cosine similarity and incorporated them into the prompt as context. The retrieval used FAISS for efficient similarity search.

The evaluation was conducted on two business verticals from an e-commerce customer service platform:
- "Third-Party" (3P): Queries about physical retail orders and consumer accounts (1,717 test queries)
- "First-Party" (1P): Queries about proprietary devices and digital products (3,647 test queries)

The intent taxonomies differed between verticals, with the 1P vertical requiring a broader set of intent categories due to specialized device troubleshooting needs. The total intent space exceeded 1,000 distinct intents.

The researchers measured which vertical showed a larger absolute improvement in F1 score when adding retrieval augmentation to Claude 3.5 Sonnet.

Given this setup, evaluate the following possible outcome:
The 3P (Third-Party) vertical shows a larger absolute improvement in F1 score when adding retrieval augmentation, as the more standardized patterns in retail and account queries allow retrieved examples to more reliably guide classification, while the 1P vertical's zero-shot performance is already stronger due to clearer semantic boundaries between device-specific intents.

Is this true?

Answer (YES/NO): NO